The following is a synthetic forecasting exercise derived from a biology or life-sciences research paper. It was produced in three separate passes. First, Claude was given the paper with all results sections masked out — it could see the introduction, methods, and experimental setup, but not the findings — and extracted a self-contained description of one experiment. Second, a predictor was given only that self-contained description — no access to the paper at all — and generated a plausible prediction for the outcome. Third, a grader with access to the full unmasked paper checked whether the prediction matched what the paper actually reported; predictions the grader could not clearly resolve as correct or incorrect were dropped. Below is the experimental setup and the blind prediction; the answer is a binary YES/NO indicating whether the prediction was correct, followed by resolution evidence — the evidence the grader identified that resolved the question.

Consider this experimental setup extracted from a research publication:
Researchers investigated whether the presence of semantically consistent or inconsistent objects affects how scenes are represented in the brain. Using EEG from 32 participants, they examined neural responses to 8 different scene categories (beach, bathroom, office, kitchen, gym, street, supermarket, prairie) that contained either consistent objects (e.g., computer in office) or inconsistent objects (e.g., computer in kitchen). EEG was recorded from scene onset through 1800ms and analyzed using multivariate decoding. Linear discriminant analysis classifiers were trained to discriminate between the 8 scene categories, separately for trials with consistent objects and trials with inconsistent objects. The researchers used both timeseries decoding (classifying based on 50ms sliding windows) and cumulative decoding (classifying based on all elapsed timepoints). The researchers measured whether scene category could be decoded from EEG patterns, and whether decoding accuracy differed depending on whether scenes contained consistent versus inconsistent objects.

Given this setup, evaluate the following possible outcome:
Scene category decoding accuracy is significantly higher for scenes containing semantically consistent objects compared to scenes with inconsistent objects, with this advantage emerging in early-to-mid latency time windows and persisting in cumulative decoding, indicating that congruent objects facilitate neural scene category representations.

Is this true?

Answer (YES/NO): NO